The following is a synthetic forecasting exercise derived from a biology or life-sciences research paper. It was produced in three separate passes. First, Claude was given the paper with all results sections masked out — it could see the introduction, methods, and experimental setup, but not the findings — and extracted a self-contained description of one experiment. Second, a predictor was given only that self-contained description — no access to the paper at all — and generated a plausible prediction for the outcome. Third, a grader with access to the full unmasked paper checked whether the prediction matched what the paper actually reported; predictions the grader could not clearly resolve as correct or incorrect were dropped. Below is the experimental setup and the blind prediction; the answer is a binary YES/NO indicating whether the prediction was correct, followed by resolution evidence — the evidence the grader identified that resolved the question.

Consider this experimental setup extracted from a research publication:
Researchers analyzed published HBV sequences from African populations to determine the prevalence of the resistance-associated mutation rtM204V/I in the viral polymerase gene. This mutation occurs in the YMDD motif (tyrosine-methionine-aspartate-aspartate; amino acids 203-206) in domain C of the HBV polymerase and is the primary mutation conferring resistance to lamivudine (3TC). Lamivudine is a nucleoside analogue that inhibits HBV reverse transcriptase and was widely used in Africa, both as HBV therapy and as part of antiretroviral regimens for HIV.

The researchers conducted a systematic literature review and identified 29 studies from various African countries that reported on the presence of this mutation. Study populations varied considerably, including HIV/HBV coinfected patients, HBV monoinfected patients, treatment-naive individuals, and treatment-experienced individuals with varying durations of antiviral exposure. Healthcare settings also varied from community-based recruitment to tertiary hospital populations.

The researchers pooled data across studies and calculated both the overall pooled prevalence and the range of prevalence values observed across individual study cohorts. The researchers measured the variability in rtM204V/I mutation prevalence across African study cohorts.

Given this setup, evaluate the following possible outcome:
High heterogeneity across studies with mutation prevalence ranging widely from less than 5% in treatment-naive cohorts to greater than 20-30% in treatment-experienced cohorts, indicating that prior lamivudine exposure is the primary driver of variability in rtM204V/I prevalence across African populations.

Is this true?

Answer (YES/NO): NO